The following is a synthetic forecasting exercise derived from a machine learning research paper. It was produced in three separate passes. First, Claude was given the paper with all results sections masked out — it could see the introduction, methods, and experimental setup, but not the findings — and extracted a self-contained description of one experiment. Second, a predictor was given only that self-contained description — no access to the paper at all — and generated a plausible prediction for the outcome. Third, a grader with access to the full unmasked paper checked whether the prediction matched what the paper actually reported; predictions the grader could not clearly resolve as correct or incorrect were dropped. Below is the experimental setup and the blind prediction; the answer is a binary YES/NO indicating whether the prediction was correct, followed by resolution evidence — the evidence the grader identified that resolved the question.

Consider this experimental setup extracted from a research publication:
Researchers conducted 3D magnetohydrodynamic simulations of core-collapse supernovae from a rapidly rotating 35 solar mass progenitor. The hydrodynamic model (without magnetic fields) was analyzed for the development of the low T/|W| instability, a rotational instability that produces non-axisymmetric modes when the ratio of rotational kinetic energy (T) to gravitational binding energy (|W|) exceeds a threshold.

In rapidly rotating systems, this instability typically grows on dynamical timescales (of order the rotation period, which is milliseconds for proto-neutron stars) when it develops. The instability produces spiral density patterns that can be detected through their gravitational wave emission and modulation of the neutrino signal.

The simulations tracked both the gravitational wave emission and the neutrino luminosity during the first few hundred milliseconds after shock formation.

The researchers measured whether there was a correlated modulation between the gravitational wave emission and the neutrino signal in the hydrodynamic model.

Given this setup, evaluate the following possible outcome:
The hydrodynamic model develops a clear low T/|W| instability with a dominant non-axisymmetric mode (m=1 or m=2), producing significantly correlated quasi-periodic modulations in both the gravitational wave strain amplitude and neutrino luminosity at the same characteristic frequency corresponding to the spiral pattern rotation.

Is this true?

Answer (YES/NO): YES